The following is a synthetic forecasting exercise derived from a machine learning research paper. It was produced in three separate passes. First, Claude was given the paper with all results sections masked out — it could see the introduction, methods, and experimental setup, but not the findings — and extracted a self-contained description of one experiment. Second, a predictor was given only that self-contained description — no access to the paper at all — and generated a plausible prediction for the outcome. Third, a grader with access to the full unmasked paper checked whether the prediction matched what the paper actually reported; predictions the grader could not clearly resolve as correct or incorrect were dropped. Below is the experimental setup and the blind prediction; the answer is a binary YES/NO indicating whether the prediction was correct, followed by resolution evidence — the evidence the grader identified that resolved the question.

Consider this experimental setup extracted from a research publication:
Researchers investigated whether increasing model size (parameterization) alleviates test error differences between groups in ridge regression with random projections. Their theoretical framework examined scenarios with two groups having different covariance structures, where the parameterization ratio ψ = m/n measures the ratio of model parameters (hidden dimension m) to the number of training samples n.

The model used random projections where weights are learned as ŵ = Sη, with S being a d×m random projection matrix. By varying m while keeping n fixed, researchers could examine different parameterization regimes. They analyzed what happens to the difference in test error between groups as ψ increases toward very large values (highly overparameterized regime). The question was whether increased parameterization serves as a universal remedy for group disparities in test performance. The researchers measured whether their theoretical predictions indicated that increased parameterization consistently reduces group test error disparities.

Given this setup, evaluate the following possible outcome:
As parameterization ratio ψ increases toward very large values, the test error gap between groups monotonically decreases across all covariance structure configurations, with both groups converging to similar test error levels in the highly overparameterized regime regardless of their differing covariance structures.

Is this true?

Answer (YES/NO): NO